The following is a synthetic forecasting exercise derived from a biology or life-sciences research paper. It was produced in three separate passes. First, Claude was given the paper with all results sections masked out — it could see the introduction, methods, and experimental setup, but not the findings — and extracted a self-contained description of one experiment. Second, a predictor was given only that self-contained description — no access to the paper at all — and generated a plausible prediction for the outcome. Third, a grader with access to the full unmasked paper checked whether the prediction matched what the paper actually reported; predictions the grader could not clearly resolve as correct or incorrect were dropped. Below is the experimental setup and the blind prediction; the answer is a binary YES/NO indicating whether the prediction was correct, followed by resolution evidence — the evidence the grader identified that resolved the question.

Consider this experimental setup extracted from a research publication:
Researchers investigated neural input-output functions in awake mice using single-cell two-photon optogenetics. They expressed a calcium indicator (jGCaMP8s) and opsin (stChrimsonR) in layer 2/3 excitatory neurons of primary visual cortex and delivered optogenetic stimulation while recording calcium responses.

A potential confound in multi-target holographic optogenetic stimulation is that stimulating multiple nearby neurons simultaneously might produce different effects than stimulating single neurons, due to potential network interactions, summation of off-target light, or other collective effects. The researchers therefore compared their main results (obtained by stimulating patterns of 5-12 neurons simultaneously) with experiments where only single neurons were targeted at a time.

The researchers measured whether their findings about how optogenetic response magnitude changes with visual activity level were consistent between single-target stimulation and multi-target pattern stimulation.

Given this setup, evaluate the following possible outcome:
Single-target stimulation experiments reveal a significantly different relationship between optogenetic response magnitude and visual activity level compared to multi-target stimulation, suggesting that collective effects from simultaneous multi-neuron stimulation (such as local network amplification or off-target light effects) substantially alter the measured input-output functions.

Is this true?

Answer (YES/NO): NO